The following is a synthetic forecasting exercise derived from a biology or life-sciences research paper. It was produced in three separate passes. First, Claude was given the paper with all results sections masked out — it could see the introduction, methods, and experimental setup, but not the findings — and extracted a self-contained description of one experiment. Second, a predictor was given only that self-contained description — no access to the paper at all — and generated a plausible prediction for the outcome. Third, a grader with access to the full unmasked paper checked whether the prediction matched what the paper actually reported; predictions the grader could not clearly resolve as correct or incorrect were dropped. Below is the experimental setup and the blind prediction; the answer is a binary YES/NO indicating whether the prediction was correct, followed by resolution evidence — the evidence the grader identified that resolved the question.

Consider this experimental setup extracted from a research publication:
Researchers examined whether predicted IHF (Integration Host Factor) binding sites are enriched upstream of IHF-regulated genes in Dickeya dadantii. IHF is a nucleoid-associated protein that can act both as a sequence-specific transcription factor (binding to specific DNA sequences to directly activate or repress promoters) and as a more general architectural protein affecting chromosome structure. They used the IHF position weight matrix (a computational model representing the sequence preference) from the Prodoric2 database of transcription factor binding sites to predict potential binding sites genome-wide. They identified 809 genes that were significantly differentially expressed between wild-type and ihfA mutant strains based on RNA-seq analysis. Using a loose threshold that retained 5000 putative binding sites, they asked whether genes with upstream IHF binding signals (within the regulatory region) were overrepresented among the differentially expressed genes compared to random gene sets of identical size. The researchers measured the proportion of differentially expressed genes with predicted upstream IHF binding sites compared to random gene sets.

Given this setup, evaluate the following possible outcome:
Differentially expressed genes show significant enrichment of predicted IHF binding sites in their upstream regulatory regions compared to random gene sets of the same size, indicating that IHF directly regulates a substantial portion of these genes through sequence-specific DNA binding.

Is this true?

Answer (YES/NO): NO